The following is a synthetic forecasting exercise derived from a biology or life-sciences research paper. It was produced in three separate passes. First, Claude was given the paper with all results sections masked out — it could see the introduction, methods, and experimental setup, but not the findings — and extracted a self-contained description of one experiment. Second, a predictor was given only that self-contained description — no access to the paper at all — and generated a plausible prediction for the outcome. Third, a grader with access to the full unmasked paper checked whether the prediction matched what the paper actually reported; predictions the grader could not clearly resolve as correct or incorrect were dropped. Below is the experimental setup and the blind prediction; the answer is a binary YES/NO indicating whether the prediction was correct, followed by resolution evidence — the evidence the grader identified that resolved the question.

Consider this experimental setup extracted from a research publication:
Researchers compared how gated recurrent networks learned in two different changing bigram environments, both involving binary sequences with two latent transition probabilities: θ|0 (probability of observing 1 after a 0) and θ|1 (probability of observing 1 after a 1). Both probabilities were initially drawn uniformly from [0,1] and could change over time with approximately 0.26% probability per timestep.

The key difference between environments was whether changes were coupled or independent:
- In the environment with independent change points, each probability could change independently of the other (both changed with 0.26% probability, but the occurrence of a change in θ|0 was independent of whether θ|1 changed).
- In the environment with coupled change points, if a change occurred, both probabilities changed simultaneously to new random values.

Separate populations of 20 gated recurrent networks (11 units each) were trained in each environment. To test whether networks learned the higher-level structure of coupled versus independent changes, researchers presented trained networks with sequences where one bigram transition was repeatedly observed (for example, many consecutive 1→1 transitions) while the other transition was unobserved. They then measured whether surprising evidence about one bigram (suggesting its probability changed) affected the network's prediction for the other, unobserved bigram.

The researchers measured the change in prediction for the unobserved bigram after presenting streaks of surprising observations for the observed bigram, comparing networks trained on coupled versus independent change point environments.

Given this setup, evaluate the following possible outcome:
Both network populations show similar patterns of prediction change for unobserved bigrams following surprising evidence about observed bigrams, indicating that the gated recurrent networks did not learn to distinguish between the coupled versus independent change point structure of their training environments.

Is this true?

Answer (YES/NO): NO